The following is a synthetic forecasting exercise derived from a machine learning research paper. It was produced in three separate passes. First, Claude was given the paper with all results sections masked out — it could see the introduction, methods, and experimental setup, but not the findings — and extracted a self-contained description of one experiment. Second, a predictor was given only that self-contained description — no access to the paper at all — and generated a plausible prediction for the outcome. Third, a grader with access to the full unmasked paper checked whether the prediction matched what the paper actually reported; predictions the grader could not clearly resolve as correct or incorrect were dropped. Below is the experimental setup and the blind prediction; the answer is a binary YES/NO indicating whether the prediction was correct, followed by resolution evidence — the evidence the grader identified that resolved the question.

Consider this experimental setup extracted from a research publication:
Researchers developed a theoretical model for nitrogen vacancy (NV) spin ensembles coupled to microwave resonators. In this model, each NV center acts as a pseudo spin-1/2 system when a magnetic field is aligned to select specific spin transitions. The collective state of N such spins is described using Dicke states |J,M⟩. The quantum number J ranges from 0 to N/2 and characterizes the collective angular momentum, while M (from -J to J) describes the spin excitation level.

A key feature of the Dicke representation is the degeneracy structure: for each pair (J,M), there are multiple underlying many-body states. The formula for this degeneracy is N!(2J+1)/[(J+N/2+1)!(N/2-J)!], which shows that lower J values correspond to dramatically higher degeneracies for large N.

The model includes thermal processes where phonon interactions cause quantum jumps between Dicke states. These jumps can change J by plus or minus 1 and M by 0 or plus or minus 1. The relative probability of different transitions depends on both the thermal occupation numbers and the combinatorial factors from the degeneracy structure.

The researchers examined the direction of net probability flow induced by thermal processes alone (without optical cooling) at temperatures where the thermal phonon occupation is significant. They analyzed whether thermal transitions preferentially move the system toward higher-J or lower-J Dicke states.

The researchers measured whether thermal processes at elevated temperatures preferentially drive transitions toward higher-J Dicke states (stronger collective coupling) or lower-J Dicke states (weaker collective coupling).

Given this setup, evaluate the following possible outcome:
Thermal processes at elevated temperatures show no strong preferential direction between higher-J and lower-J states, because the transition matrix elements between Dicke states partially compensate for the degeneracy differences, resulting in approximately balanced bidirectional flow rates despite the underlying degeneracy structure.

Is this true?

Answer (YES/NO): NO